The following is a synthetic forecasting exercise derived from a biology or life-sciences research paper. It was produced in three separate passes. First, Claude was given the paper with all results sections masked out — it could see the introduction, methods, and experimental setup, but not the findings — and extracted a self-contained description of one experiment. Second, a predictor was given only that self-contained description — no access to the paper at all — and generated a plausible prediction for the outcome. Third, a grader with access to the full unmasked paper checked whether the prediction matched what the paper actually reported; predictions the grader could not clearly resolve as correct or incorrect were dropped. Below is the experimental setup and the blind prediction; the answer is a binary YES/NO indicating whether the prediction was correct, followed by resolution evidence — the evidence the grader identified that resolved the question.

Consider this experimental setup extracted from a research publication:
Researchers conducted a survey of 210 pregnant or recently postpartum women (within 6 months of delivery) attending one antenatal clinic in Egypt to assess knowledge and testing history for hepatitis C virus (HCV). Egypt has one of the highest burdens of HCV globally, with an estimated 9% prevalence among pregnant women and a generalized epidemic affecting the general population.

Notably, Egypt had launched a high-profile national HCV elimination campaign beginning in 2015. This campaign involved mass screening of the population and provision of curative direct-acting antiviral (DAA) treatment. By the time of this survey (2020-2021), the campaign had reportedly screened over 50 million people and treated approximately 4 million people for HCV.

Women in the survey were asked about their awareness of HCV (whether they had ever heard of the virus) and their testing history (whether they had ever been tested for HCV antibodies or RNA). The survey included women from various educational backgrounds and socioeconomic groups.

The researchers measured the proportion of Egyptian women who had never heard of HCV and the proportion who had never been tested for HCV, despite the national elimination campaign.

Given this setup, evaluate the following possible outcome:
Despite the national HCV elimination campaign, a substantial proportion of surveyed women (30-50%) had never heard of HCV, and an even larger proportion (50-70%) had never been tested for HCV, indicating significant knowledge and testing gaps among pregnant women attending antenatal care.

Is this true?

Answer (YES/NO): NO